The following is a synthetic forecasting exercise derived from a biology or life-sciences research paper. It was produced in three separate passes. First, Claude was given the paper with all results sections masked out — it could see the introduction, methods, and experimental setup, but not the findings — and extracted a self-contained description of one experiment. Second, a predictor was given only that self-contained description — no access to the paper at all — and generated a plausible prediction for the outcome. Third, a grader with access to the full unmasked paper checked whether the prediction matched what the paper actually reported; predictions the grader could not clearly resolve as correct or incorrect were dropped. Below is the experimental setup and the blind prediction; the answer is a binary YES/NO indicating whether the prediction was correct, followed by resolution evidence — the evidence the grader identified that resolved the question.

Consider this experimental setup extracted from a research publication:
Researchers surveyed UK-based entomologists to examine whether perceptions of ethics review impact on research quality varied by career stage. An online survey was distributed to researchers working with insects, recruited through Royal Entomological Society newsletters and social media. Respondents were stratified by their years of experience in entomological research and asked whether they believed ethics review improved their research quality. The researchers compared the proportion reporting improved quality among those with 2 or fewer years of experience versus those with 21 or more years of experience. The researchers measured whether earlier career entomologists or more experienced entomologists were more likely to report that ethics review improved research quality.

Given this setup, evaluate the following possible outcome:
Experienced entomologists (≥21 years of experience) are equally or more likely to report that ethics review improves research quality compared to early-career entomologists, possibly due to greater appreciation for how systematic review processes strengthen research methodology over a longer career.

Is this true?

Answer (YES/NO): NO